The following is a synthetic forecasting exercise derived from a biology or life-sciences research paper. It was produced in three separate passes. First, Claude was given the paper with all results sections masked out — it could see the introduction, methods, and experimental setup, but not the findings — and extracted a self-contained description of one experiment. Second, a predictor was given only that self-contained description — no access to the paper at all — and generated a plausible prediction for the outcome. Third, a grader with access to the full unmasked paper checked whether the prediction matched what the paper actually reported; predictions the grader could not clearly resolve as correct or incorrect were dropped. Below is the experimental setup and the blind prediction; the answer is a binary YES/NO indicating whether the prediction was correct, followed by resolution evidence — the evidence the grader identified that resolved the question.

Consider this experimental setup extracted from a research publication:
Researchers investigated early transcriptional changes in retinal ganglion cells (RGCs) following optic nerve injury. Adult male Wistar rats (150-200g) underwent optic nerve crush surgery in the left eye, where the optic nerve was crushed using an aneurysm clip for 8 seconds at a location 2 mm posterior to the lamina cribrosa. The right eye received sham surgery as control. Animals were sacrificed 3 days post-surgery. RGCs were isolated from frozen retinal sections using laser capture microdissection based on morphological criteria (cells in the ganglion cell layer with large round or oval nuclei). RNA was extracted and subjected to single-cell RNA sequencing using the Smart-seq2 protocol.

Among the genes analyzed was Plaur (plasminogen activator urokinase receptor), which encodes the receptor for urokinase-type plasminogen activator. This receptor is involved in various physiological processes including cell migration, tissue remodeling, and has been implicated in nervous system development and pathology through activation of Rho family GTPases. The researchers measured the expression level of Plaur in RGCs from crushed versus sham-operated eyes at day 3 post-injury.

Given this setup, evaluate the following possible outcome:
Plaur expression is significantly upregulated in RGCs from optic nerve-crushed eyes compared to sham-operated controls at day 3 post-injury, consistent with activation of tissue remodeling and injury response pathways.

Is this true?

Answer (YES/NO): YES